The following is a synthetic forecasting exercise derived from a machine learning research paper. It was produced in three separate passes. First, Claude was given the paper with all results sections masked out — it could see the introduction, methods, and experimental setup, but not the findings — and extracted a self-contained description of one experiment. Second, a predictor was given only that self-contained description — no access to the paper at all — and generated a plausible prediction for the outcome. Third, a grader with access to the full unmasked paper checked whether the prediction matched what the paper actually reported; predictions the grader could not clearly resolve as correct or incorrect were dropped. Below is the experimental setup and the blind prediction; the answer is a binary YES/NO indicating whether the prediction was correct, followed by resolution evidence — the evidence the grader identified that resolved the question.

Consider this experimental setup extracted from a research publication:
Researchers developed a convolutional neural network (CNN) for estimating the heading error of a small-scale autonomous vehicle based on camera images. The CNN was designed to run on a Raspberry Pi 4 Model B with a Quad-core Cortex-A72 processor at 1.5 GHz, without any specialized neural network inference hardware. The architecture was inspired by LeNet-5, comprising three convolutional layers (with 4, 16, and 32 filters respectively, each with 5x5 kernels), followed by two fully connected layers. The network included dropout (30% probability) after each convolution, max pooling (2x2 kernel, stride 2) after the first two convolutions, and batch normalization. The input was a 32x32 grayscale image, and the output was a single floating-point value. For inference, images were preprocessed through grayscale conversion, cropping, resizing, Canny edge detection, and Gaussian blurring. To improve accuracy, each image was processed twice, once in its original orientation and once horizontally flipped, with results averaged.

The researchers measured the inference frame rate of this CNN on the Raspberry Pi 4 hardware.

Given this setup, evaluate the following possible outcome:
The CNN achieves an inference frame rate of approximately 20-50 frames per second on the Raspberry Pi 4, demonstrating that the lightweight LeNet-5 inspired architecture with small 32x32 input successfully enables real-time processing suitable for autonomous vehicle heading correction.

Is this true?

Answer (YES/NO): NO